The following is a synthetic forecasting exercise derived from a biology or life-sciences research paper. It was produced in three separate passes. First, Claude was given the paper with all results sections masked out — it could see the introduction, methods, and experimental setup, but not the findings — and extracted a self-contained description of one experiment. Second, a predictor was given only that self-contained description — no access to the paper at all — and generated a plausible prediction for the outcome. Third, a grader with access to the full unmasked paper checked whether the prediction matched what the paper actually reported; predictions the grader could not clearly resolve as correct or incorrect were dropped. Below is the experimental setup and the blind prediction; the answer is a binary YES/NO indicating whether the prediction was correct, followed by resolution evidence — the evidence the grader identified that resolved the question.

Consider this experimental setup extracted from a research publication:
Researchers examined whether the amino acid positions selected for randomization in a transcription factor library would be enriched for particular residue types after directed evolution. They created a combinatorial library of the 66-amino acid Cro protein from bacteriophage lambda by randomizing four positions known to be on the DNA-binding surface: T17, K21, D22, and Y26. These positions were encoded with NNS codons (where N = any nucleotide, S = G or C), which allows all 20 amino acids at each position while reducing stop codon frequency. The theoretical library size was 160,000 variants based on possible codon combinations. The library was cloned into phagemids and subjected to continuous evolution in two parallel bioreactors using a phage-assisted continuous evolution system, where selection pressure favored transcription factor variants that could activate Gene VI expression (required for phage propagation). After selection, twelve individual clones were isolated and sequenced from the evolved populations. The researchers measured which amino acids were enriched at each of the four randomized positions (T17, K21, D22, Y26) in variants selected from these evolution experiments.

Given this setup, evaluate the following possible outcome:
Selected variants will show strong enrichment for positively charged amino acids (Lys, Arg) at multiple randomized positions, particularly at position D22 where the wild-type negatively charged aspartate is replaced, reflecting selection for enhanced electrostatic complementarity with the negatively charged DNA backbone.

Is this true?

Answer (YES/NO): NO